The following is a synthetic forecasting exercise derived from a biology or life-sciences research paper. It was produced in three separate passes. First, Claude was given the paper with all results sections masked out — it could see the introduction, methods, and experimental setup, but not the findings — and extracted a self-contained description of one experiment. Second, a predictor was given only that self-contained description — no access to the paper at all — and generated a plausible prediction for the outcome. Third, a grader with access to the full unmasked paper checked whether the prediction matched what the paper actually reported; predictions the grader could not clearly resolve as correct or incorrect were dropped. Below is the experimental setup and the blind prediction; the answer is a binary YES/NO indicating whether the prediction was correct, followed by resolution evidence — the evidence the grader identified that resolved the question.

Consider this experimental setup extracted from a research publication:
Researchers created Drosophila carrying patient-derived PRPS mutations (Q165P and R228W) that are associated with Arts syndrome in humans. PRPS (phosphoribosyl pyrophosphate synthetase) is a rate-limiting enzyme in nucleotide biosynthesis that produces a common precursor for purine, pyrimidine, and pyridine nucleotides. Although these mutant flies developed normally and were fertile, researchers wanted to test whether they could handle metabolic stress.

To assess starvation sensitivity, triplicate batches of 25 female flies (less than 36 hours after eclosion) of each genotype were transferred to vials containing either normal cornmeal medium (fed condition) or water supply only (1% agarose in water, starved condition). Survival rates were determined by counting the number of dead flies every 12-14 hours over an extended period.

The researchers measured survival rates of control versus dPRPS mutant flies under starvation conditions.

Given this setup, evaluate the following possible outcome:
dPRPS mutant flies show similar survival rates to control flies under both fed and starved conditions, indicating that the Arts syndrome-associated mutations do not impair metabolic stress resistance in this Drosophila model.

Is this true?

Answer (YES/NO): NO